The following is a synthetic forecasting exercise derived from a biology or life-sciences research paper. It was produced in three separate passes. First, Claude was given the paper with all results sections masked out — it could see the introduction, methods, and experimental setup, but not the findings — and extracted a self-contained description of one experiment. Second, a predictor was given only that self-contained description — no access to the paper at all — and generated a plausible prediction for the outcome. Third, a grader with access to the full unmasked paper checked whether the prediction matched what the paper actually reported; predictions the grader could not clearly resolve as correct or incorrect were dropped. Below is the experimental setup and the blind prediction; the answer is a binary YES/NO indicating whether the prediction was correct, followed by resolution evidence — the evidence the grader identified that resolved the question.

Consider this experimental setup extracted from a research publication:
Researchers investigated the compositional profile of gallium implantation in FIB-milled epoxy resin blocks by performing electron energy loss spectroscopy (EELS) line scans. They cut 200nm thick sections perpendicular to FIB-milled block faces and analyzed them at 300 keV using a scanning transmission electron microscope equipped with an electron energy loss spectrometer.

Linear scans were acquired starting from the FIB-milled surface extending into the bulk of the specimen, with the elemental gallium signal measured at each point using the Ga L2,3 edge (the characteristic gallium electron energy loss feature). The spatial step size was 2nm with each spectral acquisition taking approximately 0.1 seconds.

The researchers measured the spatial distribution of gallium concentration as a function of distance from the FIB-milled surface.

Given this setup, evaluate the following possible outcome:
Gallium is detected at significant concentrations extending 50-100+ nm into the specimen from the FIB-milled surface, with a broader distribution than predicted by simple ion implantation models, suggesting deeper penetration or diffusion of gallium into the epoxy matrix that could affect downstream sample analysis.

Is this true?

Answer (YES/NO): YES